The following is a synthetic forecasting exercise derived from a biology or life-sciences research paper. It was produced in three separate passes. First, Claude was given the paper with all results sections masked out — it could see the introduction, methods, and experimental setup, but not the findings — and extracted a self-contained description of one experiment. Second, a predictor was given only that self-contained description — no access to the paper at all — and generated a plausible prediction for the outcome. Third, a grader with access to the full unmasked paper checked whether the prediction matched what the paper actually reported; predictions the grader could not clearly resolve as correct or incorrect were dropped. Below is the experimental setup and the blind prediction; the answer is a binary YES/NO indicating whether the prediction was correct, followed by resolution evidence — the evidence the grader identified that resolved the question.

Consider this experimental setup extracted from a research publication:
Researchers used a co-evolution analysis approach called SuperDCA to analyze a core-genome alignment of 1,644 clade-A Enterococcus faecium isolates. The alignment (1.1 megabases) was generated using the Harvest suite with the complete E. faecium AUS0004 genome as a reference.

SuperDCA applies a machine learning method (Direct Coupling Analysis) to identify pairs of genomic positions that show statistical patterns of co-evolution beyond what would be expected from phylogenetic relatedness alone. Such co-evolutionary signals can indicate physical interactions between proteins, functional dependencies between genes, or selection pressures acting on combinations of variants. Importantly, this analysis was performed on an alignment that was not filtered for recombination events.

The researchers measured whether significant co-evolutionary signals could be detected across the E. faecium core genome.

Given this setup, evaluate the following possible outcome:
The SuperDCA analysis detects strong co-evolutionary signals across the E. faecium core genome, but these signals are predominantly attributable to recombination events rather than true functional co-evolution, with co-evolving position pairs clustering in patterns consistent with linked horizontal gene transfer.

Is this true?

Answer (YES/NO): NO